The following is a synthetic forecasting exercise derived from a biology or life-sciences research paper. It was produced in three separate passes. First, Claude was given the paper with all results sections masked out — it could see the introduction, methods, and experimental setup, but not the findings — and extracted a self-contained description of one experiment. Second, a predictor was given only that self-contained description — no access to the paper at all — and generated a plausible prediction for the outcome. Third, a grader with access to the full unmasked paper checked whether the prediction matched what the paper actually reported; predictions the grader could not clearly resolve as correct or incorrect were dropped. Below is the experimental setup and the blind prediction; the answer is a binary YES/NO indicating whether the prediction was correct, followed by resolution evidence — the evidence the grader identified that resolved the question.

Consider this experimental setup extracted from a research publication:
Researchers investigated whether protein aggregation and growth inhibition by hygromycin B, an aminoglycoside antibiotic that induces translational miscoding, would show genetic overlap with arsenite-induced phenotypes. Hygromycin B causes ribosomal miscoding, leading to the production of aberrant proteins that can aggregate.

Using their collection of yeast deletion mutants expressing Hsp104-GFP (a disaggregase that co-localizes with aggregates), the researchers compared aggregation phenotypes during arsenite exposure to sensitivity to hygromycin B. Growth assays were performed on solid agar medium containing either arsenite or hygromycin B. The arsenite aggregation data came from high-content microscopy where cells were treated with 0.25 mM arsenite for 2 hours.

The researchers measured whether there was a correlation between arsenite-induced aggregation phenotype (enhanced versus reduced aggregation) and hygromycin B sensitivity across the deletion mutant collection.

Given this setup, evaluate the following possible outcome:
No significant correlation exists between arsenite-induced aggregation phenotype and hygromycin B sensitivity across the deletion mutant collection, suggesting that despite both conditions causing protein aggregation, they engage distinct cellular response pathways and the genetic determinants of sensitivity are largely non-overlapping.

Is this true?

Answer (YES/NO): NO